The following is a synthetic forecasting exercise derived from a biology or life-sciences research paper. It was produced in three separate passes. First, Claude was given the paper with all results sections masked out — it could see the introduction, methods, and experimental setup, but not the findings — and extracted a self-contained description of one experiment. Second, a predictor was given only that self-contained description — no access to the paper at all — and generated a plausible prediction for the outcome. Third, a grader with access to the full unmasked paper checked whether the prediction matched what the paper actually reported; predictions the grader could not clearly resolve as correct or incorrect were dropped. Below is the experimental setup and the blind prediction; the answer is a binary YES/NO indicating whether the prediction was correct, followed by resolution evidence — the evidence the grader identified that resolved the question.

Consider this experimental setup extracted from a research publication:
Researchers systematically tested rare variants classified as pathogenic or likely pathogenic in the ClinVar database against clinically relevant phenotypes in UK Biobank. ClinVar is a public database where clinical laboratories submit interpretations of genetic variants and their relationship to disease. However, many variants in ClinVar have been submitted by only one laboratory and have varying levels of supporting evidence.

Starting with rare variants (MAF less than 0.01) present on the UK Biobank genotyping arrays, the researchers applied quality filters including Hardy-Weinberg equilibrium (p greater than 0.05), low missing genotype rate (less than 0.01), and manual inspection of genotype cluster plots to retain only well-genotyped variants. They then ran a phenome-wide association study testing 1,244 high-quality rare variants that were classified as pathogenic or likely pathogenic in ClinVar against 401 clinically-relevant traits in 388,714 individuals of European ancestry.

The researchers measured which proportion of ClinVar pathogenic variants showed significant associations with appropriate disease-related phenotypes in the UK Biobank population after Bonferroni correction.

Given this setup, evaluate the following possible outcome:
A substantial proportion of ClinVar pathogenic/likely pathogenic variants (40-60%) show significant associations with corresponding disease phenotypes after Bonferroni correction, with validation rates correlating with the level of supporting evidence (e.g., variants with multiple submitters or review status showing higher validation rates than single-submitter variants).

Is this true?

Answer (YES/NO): NO